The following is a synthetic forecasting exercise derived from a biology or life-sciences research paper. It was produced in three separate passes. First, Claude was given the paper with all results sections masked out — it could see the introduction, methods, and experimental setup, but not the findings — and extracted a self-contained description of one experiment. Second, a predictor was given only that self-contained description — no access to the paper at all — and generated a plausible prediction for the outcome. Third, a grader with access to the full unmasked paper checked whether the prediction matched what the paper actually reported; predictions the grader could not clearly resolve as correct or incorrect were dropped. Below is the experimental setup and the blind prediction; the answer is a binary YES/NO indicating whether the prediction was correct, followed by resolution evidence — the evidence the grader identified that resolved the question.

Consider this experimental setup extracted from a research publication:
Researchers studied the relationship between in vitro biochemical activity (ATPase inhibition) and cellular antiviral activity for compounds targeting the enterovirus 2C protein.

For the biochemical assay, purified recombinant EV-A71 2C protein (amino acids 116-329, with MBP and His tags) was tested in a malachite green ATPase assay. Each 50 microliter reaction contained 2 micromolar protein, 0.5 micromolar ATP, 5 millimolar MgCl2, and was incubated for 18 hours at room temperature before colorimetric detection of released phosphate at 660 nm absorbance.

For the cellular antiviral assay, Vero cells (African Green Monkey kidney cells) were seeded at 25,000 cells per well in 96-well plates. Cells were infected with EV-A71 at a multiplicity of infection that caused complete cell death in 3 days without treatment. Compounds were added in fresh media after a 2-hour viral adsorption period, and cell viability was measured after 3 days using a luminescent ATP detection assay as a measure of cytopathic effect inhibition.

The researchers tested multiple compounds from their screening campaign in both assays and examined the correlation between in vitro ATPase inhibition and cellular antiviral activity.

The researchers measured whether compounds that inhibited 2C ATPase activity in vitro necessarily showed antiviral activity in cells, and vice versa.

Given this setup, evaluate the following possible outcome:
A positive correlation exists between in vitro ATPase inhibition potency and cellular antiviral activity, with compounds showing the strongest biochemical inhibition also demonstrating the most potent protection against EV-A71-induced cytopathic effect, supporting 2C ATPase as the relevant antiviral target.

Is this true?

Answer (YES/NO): NO